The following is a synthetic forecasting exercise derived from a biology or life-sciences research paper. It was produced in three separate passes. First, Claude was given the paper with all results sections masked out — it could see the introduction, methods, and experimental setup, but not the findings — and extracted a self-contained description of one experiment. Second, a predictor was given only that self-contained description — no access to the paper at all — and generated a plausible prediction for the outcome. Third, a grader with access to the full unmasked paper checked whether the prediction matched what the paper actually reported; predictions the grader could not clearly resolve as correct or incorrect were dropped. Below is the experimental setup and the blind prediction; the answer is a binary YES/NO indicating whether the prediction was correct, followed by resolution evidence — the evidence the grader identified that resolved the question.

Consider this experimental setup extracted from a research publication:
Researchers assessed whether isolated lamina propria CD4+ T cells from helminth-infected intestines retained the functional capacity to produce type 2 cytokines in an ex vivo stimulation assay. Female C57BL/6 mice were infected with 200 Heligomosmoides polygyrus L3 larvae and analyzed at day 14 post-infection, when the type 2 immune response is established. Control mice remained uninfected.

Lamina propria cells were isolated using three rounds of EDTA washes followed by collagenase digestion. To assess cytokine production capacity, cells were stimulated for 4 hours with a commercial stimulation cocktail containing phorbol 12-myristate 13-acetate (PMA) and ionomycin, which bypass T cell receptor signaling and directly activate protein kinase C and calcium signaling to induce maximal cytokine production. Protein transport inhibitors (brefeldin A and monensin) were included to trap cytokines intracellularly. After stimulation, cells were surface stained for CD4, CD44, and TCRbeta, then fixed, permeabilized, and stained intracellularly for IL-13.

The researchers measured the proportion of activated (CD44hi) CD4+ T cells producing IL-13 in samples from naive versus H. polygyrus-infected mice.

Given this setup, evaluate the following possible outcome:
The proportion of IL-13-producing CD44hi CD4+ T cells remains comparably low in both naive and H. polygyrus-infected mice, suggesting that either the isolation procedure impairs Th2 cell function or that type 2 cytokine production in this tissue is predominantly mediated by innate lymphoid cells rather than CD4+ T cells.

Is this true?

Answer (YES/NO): NO